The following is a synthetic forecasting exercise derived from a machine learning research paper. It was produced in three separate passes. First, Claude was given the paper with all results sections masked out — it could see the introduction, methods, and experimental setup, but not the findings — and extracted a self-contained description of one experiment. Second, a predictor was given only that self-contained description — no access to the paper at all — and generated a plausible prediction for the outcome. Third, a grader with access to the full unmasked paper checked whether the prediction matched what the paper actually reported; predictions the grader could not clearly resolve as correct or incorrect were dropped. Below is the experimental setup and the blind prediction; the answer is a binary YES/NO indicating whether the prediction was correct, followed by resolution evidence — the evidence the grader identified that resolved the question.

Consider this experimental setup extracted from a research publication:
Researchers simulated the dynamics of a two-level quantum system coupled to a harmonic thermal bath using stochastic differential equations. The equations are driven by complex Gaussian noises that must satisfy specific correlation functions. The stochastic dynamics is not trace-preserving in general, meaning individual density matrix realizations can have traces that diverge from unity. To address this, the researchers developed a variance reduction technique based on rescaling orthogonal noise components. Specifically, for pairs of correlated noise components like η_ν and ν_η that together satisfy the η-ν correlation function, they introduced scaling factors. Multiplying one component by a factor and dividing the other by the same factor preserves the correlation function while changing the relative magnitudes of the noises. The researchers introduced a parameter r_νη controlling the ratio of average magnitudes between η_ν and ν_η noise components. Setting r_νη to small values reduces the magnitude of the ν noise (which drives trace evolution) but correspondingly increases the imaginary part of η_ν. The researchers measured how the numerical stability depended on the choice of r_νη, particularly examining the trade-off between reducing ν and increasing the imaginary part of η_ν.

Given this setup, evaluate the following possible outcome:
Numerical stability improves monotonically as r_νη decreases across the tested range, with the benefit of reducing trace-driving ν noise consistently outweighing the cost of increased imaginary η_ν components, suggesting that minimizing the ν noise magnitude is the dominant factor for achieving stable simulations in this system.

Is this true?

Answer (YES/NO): NO